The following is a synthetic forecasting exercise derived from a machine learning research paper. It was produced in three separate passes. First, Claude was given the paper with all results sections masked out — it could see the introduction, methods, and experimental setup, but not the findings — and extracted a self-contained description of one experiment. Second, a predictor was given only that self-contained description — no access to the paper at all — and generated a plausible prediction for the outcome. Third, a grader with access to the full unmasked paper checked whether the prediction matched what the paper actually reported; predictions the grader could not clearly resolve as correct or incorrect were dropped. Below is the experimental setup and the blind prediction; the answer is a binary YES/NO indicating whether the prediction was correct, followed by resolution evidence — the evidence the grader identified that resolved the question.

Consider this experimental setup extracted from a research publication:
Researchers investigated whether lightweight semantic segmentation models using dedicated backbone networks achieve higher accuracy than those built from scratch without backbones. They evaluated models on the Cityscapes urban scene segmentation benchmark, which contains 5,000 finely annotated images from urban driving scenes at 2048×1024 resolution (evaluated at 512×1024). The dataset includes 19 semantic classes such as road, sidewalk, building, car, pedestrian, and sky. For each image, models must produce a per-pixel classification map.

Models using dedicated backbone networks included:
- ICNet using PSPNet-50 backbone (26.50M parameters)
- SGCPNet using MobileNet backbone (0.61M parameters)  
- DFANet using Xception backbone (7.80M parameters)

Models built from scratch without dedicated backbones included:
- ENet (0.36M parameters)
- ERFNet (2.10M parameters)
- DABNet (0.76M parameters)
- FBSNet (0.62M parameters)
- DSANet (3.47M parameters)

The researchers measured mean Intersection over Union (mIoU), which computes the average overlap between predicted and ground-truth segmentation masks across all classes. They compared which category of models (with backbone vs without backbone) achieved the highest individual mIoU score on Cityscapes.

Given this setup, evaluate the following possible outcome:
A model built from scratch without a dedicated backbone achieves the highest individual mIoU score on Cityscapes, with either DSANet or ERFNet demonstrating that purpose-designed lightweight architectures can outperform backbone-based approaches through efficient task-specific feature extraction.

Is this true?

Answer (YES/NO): NO